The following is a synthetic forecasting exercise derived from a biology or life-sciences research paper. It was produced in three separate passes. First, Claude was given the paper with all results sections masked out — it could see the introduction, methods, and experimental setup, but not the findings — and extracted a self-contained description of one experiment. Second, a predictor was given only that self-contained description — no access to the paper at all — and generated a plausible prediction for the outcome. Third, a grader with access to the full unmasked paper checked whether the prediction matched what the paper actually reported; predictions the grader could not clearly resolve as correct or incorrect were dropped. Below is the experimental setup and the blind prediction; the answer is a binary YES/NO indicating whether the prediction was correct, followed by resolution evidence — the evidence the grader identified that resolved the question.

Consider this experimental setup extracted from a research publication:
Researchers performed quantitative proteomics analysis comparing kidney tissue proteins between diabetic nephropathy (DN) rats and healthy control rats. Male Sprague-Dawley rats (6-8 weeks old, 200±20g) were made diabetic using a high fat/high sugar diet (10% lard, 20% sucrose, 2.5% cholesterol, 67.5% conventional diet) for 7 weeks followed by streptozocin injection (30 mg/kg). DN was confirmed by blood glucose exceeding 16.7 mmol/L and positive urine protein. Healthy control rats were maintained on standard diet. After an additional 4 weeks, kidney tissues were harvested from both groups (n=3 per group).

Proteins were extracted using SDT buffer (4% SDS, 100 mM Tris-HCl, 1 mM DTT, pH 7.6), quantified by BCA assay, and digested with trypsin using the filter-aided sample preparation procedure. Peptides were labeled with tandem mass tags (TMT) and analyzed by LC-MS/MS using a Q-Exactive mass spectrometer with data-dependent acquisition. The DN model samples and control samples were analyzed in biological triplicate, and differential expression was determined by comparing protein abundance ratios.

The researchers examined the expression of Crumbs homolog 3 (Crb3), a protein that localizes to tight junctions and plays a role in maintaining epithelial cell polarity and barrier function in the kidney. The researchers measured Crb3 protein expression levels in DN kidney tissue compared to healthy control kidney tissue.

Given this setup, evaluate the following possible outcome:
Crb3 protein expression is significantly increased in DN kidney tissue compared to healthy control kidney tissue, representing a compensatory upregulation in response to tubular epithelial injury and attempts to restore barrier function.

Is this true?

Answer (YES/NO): YES